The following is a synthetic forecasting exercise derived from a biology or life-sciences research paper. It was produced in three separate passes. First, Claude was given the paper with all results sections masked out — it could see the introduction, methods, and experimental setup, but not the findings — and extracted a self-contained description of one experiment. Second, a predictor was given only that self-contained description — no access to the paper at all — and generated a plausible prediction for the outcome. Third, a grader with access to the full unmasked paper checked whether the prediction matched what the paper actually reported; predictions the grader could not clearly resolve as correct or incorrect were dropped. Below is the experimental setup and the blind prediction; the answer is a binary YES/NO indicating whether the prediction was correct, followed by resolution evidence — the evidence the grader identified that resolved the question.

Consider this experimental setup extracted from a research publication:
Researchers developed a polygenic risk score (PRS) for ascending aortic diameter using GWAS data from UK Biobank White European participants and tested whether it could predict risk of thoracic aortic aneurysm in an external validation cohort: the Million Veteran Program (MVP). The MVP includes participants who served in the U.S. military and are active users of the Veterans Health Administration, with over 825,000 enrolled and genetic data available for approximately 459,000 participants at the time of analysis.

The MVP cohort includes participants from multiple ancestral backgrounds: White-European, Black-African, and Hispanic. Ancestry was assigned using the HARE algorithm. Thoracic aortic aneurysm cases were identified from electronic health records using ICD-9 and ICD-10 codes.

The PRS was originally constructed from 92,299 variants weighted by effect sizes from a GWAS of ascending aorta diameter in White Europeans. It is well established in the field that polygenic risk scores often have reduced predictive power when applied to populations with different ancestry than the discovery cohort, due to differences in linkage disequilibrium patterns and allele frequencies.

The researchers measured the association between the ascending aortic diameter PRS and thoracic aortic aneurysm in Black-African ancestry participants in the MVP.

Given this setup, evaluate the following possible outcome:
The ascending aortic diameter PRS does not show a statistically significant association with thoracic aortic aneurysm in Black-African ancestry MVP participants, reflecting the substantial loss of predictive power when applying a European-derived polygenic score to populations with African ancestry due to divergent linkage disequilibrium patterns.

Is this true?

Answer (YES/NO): NO